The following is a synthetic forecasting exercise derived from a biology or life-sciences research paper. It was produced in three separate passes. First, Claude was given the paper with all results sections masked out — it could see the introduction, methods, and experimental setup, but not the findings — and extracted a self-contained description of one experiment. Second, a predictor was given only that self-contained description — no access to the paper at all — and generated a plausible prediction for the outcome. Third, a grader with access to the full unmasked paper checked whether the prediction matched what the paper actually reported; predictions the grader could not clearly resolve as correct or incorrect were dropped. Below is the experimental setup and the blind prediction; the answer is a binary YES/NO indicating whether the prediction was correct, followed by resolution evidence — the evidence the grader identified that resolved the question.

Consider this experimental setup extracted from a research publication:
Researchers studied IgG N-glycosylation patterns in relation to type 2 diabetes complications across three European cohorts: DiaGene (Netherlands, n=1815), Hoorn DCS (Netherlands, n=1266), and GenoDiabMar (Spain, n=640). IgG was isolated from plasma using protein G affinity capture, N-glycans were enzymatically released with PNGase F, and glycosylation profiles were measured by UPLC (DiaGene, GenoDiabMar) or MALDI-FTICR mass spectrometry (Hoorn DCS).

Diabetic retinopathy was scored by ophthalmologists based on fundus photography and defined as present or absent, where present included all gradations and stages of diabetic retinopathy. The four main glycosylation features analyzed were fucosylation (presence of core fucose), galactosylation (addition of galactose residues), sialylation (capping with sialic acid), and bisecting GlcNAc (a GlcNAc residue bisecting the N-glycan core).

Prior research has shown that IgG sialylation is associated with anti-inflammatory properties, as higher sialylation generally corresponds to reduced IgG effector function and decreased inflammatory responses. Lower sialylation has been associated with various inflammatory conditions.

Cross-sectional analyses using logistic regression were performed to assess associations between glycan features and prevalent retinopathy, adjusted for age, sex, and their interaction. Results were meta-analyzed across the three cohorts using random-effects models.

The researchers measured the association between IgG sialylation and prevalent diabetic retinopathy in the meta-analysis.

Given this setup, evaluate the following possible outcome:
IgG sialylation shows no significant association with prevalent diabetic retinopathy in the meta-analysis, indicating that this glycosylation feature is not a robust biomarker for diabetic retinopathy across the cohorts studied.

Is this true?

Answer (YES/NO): YES